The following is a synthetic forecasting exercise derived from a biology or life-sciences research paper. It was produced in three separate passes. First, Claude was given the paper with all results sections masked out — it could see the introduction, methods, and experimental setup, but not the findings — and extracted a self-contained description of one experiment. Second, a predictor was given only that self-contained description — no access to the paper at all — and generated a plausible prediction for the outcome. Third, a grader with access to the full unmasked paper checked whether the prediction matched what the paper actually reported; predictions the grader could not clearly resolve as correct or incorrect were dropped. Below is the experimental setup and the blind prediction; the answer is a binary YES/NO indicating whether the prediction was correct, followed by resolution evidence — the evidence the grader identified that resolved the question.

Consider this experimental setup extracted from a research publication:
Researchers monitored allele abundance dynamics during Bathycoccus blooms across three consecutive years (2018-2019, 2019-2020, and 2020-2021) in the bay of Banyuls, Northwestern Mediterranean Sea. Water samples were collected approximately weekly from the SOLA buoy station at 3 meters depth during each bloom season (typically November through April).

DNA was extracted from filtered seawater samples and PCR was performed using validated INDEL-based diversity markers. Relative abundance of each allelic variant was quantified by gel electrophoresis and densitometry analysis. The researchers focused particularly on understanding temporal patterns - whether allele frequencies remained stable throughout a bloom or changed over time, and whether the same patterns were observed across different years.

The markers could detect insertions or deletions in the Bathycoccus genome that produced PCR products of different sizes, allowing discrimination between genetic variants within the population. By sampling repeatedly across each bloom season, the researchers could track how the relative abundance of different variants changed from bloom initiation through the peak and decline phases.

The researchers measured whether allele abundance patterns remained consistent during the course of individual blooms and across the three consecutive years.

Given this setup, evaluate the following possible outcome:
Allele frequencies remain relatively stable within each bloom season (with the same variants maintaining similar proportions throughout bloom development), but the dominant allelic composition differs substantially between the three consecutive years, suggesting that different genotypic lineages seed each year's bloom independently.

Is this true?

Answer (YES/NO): NO